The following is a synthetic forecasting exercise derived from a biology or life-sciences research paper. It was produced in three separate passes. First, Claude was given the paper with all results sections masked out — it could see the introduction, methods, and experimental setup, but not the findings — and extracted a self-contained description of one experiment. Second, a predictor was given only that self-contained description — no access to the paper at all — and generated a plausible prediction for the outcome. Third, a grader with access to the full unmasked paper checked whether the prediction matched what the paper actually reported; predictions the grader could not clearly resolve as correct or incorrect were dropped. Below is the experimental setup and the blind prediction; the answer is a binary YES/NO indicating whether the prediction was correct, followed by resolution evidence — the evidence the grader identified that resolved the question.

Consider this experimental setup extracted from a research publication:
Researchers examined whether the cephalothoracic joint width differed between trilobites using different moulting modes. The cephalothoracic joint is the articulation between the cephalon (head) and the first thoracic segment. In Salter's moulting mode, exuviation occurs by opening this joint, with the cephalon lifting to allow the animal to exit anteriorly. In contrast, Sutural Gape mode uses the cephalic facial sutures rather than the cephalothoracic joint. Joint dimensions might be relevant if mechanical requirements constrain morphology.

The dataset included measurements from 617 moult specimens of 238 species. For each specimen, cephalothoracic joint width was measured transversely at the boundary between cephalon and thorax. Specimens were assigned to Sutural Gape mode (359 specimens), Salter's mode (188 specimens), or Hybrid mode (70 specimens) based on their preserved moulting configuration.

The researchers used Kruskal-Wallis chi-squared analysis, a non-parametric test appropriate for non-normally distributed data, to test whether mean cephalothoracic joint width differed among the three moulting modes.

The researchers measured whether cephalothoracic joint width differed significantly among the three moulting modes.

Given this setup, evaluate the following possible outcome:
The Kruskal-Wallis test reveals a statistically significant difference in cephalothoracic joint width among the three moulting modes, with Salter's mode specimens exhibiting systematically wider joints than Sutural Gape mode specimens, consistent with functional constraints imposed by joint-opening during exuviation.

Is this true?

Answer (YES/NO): NO